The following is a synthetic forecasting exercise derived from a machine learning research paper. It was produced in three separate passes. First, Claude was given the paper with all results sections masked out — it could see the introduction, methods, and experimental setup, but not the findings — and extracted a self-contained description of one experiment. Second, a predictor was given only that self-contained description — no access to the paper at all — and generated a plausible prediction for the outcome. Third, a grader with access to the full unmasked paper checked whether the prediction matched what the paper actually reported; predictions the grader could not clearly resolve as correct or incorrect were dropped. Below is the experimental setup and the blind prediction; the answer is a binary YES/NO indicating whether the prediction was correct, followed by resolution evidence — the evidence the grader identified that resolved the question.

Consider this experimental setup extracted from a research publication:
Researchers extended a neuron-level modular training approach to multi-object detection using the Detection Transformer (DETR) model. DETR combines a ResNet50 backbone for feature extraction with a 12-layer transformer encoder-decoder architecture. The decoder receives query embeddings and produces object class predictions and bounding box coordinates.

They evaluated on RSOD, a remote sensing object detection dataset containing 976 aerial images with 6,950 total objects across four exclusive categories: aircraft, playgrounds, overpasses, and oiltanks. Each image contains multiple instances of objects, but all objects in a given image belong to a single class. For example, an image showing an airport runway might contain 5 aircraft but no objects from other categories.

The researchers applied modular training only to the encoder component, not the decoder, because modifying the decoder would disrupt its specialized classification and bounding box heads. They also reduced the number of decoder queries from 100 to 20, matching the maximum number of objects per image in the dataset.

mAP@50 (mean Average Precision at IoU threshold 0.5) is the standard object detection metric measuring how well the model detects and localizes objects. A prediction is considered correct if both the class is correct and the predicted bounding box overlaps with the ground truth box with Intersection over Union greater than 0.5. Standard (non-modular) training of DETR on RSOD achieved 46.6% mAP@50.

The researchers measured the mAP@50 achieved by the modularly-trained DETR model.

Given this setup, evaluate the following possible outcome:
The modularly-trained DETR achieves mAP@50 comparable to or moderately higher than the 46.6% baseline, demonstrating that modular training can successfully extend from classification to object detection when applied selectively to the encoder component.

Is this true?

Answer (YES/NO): NO